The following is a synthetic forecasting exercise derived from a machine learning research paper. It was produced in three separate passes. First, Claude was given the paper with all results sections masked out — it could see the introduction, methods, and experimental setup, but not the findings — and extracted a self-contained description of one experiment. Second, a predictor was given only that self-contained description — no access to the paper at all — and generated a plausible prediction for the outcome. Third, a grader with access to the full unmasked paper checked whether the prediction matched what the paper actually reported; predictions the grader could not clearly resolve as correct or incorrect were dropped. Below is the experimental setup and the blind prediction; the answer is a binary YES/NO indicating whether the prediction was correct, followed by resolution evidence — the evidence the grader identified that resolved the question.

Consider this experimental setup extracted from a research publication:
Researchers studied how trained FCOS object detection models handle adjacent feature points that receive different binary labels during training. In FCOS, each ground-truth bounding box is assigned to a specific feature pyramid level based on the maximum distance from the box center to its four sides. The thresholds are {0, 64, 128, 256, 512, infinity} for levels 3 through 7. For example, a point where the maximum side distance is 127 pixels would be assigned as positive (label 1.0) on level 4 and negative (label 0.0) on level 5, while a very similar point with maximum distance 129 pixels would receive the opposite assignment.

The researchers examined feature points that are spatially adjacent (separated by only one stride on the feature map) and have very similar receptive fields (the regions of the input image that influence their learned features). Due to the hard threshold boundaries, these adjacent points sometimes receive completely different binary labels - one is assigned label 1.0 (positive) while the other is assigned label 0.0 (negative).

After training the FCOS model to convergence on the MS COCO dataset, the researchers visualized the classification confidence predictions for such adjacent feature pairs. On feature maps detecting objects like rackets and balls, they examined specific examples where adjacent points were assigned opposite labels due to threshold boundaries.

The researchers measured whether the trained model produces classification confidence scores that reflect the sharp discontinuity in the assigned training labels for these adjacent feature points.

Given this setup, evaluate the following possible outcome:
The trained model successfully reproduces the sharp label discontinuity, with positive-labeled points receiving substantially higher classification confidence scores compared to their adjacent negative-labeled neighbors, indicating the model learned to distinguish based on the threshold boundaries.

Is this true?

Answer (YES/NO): NO